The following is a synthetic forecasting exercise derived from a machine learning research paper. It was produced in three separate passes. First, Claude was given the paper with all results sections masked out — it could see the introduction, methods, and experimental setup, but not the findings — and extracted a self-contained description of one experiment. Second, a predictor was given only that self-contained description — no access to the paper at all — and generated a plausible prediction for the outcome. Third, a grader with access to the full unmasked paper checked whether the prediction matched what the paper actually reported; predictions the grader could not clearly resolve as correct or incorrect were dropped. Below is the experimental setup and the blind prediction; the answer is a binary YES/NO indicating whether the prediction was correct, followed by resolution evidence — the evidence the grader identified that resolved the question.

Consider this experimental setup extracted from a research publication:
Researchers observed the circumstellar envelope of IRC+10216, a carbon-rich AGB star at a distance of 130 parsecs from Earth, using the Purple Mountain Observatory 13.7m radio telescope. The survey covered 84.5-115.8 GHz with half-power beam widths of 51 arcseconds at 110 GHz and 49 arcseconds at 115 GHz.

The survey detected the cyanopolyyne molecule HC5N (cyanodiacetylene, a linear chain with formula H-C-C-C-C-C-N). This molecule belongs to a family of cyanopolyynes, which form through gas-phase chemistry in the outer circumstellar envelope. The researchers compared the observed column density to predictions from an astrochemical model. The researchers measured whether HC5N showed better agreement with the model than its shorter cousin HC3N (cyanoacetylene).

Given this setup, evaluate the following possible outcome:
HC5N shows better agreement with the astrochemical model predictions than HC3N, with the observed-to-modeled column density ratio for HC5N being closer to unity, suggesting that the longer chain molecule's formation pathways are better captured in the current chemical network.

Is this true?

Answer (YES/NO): NO